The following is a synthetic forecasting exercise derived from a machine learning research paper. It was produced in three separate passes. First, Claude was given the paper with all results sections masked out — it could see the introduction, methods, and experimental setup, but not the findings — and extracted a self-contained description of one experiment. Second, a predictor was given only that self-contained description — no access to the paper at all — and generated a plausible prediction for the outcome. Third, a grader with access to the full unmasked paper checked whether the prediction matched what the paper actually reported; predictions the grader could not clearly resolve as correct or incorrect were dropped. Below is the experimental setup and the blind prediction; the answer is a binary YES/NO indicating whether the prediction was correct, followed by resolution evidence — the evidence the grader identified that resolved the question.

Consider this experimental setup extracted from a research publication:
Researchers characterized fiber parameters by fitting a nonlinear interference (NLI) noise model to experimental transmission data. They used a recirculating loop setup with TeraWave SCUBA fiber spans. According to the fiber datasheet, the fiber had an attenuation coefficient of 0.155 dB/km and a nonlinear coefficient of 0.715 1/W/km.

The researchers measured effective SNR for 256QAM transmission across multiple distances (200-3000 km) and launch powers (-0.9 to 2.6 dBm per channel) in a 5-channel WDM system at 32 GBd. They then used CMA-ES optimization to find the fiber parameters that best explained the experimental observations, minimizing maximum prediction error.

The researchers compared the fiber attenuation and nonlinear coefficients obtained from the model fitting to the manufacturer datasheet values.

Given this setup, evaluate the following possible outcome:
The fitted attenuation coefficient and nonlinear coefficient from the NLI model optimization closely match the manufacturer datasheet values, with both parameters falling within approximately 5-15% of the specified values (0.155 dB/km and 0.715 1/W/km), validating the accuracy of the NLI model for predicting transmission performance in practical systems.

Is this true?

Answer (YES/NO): NO